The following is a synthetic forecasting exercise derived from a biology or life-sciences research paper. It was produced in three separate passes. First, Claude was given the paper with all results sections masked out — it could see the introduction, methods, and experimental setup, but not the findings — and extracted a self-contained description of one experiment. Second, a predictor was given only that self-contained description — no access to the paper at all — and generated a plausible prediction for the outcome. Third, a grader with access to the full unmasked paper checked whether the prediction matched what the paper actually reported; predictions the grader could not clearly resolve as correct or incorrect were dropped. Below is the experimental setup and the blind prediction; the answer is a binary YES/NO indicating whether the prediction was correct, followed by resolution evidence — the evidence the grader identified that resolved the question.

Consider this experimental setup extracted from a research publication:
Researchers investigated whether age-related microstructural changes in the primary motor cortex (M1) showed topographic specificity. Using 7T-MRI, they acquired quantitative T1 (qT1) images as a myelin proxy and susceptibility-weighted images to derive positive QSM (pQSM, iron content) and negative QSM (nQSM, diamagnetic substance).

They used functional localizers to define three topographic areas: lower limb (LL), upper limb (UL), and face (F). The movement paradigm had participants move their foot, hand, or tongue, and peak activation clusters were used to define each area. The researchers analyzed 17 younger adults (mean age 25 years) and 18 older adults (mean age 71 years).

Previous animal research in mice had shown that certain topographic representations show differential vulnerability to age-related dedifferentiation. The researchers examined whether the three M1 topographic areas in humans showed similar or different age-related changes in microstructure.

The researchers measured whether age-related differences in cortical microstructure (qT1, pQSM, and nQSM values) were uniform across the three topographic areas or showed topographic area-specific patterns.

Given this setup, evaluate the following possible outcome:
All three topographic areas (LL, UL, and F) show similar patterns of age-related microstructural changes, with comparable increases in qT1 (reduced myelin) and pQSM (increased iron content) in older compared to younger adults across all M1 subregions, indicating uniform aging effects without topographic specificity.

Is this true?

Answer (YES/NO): NO